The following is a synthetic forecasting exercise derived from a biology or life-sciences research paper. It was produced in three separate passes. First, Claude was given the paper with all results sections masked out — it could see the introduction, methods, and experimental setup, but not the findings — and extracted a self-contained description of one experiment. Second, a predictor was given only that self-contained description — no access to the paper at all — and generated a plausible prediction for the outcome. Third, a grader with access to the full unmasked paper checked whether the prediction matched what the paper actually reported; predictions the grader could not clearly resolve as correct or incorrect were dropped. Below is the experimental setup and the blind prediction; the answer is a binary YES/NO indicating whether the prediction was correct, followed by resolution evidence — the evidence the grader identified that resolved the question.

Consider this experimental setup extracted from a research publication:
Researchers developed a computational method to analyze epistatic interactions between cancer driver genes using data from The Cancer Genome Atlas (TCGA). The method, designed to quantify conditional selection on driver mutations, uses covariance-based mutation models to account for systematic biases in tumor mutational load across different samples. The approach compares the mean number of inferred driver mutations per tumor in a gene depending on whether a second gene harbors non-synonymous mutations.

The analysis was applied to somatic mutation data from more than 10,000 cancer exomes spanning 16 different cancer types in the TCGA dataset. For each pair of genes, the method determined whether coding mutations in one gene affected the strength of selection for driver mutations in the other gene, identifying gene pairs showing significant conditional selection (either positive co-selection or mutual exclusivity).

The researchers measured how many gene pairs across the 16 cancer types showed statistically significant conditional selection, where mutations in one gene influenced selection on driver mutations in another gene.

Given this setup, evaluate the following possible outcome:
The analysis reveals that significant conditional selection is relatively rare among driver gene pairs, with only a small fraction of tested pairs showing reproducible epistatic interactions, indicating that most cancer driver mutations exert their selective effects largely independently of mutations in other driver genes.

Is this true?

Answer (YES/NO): NO